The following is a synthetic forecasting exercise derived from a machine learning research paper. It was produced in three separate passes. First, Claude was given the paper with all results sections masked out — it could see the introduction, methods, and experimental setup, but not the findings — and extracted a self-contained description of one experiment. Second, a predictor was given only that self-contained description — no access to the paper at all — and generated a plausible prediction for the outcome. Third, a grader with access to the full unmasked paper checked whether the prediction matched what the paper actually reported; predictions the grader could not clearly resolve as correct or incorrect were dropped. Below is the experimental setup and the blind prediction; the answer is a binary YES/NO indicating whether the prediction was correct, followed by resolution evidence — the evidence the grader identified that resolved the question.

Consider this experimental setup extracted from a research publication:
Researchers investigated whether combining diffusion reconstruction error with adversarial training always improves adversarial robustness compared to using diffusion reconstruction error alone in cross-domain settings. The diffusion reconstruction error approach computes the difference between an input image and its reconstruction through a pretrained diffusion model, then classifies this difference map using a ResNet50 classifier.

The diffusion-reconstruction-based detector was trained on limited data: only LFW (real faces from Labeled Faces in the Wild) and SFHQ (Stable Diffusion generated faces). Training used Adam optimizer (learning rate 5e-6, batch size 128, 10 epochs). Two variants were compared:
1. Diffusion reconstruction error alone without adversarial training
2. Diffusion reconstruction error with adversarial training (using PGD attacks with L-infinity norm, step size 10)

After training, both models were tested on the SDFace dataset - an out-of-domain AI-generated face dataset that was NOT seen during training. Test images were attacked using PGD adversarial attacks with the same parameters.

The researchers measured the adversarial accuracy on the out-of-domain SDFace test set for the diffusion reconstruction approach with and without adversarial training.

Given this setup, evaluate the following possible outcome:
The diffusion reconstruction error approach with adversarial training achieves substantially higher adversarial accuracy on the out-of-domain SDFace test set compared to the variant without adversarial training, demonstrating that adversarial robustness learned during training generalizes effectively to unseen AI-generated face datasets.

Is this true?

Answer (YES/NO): NO